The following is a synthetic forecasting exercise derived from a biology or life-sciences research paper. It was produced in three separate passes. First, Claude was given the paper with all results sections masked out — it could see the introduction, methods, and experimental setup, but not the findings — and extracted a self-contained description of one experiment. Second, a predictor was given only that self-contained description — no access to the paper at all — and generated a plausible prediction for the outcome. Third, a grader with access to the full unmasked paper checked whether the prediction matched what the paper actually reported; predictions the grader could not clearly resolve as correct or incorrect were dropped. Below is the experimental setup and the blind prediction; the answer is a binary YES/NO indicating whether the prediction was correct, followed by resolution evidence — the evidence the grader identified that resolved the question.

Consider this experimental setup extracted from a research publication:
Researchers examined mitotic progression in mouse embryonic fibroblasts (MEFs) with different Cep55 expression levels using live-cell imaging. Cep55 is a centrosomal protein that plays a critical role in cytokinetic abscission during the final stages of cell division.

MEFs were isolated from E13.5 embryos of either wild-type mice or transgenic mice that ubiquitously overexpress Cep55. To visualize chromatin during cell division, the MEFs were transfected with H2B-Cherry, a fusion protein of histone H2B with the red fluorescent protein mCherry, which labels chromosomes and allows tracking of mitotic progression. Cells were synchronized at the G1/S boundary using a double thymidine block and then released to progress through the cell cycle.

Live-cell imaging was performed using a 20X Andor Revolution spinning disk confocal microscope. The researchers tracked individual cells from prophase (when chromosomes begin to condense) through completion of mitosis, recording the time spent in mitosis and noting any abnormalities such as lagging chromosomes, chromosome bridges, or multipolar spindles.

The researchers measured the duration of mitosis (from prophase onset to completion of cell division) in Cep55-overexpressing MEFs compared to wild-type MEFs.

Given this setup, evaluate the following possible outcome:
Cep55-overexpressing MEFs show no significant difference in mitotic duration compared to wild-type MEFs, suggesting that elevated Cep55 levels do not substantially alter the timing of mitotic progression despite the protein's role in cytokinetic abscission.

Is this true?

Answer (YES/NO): NO